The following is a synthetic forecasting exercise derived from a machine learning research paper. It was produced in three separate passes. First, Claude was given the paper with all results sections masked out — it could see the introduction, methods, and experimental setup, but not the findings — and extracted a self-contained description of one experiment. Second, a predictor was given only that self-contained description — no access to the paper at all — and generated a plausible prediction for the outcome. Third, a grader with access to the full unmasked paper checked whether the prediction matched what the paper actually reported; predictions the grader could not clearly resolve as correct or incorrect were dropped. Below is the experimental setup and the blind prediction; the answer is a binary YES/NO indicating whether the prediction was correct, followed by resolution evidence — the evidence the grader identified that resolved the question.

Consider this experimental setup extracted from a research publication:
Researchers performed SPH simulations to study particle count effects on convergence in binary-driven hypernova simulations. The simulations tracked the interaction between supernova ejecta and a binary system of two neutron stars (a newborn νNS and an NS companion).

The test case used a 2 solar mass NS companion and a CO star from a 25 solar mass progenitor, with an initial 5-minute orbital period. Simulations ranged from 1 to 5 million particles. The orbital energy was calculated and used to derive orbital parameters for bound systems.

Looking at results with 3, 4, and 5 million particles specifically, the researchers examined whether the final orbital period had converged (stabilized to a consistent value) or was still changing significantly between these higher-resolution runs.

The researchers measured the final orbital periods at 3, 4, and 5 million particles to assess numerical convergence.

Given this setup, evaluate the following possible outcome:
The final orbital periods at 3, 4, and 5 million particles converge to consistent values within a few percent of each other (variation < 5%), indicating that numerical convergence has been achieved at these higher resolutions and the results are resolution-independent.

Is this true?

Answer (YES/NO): YES